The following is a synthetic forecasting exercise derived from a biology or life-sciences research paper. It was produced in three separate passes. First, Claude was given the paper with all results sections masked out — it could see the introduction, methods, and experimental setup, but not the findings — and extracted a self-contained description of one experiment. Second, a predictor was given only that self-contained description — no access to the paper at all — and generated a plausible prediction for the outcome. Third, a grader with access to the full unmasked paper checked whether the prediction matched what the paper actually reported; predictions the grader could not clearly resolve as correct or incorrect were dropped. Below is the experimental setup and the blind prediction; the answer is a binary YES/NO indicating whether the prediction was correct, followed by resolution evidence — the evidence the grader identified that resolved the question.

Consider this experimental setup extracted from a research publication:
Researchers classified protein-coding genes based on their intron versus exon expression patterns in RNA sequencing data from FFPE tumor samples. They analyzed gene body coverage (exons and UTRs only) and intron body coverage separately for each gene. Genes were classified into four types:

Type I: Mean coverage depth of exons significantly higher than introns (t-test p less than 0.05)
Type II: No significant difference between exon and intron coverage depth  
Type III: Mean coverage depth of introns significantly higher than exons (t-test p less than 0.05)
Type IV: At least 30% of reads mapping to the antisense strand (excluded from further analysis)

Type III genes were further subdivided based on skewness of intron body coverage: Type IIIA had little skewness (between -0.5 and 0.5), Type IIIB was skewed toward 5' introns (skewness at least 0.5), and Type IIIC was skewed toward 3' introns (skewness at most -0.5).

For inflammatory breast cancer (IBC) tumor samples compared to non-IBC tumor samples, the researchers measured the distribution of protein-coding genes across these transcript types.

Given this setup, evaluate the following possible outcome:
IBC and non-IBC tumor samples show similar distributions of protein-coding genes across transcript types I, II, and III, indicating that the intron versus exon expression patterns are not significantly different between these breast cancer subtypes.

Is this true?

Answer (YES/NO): NO